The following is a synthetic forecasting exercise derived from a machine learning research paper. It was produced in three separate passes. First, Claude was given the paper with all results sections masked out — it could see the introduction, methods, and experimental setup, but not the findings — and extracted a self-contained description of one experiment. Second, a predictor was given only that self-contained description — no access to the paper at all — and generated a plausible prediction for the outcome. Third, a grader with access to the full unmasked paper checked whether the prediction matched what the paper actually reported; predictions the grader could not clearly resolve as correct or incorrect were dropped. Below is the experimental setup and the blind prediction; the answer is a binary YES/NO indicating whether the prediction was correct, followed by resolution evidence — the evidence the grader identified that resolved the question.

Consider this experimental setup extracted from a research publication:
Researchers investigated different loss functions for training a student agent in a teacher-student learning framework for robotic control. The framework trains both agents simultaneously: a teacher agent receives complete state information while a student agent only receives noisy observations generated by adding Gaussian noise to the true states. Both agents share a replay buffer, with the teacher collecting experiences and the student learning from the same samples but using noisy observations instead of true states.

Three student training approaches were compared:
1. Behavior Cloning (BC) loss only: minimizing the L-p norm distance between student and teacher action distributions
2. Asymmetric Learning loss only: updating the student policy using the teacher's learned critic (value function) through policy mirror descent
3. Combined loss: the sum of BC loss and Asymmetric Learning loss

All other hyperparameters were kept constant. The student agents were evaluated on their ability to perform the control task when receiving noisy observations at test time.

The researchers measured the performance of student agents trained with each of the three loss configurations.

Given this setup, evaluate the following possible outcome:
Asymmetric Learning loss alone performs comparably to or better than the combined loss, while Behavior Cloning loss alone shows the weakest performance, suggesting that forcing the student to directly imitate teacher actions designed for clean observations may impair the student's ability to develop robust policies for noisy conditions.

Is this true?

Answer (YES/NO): NO